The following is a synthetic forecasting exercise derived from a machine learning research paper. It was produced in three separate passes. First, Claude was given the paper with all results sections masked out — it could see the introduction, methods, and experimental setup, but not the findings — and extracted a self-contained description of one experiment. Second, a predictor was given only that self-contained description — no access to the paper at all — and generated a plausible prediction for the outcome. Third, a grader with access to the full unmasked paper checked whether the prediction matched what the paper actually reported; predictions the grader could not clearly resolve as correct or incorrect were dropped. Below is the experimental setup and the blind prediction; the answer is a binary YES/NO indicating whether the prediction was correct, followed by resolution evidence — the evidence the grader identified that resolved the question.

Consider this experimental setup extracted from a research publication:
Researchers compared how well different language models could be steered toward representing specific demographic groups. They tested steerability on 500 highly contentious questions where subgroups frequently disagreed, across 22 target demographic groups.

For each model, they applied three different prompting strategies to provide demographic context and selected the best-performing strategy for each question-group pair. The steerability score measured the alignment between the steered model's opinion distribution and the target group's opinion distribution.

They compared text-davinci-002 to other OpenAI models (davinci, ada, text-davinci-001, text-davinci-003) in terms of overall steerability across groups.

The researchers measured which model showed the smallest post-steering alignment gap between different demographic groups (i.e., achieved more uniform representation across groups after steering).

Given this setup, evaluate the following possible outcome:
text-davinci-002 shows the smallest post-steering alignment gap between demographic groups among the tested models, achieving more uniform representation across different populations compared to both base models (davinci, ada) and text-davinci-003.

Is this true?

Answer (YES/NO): YES